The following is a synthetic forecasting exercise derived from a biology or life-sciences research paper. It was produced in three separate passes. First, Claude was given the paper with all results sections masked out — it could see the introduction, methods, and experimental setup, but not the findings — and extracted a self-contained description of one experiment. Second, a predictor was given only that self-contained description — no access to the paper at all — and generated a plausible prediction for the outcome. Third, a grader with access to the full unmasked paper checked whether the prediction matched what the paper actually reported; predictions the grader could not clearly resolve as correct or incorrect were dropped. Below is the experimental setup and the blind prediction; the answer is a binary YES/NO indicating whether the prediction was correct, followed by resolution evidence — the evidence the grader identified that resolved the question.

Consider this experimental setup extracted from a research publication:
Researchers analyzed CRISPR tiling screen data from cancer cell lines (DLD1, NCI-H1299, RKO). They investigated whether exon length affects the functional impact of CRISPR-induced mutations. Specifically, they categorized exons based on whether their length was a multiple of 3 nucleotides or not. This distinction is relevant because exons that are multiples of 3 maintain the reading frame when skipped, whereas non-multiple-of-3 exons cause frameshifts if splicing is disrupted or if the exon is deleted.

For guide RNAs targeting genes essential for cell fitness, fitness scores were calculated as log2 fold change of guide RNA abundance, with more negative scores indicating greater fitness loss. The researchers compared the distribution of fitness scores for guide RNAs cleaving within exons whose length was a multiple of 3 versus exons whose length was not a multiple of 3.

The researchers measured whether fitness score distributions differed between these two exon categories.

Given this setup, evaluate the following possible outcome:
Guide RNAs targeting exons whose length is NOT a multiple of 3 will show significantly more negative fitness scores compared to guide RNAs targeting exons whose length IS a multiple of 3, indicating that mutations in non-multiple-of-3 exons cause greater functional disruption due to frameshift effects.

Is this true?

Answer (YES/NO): NO